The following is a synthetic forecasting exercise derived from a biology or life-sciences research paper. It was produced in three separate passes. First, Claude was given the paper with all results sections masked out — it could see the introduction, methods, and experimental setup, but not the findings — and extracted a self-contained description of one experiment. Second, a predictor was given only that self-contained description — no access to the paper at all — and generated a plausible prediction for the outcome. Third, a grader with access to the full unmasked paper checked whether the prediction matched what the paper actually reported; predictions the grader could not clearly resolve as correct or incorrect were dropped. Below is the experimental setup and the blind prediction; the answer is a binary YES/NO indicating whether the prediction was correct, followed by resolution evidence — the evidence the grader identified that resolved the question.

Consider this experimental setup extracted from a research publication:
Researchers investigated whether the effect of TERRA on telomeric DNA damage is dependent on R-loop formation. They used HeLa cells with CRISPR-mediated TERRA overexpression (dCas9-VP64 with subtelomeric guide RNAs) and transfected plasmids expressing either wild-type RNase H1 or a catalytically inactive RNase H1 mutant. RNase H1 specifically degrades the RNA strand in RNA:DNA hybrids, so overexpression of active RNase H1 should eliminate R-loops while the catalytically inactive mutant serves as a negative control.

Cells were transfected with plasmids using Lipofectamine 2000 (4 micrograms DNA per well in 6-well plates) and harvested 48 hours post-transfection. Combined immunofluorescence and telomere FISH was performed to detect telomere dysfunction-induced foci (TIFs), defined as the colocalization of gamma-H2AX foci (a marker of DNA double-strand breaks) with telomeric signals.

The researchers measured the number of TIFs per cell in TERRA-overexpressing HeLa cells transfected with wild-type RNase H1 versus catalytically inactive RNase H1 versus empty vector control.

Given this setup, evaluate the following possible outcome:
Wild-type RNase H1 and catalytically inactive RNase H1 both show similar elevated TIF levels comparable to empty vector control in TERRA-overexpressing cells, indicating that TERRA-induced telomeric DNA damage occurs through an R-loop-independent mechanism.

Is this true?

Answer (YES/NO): NO